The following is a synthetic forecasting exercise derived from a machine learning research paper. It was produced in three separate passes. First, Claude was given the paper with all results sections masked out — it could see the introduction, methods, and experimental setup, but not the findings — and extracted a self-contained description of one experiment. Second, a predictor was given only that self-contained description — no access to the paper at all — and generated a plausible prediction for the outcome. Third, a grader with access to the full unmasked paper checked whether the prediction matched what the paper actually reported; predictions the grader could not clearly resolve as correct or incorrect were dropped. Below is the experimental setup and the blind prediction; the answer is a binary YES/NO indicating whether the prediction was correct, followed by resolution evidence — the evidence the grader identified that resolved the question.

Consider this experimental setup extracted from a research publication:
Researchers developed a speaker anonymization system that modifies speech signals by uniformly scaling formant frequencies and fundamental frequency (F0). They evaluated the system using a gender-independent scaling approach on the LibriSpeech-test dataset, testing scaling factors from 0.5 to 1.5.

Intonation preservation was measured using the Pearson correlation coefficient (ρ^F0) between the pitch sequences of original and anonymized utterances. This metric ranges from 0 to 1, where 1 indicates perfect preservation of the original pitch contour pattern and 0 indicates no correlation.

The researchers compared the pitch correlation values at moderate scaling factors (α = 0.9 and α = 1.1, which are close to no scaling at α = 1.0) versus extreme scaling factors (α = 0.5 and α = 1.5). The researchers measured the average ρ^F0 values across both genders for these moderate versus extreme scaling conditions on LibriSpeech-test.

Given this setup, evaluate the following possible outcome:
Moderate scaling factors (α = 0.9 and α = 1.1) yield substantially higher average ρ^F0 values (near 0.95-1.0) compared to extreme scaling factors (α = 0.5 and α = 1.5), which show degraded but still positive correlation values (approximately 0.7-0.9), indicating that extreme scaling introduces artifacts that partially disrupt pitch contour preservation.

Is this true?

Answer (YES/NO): NO